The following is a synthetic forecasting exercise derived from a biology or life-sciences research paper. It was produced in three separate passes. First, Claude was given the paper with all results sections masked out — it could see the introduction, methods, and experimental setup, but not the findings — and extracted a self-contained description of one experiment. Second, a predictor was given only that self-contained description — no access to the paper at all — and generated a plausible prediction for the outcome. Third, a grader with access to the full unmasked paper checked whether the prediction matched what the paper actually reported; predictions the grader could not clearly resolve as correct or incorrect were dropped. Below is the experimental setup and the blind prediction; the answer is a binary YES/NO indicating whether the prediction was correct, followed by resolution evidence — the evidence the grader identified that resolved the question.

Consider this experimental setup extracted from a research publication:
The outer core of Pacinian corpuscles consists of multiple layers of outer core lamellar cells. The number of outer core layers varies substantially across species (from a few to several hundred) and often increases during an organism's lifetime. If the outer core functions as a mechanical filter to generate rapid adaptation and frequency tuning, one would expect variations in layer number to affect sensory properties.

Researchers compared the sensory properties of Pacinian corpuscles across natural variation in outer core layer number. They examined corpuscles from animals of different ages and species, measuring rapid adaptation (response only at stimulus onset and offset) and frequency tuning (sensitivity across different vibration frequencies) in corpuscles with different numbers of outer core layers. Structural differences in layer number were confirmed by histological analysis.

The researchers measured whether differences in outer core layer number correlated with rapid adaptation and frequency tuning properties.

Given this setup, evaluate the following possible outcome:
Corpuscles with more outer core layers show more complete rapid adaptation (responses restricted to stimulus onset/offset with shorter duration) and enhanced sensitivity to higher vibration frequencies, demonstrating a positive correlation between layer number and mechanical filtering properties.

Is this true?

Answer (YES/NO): NO